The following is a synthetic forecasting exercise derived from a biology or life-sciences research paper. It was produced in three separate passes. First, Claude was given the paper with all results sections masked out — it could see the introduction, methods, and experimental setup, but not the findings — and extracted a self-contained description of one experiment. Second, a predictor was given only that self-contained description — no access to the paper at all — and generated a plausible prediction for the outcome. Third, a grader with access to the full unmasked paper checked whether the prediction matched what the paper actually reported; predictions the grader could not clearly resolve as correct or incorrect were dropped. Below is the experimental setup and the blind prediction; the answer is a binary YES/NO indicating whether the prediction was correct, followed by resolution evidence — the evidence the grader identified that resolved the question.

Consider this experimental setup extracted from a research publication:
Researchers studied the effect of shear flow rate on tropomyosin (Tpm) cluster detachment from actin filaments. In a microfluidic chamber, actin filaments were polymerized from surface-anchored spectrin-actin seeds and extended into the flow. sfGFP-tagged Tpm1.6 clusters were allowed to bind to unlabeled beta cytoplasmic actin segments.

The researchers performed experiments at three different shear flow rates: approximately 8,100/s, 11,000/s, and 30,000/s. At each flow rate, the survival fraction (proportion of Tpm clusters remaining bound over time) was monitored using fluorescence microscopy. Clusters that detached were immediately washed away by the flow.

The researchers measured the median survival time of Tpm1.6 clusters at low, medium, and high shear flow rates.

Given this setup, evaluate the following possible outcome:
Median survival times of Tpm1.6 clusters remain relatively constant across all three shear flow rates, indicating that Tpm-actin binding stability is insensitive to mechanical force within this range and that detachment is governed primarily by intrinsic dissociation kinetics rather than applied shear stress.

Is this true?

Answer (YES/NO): NO